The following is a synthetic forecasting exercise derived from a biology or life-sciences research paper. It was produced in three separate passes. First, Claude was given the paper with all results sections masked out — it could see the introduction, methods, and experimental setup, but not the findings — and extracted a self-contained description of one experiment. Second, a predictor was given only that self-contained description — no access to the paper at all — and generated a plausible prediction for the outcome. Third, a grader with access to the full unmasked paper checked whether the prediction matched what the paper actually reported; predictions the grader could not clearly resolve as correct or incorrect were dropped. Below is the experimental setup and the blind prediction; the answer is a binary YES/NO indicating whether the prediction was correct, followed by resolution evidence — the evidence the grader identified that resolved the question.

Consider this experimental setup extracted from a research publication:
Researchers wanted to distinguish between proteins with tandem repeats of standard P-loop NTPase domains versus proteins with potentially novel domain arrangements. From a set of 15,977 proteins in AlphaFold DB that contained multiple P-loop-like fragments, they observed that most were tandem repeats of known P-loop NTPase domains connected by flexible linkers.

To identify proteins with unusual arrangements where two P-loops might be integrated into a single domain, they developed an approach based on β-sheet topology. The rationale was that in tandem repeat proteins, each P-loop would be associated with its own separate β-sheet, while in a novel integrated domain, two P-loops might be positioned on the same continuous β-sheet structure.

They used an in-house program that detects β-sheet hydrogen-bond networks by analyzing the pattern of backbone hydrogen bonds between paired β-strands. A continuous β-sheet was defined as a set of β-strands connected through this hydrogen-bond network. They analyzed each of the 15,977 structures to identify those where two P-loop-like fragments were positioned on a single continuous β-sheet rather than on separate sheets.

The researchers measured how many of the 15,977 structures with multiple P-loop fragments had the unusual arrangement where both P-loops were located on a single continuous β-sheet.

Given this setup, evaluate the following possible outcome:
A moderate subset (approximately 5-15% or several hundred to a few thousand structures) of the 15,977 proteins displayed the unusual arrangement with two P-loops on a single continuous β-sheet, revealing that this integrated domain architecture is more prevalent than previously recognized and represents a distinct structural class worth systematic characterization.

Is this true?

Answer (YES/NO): YES